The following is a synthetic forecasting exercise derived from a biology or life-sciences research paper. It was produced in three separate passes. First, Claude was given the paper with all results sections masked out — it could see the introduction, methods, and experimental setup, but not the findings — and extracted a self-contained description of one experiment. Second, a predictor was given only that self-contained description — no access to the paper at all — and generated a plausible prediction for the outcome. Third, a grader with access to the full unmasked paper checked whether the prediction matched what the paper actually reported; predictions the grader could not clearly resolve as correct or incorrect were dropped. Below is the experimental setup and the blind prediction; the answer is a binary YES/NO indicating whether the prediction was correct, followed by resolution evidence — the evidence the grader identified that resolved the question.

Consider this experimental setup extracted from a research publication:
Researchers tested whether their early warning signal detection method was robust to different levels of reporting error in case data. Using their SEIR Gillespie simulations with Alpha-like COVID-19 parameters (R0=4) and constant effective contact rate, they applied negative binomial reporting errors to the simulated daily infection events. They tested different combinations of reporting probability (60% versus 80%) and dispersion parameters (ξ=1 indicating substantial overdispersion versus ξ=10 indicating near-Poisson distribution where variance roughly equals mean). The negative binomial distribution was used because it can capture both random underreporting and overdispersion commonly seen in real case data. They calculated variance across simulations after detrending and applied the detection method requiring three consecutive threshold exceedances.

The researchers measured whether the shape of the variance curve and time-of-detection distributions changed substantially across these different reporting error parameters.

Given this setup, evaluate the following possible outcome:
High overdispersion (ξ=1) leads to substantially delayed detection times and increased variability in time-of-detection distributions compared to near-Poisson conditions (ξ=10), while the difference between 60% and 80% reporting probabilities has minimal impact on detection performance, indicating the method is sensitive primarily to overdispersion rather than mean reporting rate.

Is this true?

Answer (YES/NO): NO